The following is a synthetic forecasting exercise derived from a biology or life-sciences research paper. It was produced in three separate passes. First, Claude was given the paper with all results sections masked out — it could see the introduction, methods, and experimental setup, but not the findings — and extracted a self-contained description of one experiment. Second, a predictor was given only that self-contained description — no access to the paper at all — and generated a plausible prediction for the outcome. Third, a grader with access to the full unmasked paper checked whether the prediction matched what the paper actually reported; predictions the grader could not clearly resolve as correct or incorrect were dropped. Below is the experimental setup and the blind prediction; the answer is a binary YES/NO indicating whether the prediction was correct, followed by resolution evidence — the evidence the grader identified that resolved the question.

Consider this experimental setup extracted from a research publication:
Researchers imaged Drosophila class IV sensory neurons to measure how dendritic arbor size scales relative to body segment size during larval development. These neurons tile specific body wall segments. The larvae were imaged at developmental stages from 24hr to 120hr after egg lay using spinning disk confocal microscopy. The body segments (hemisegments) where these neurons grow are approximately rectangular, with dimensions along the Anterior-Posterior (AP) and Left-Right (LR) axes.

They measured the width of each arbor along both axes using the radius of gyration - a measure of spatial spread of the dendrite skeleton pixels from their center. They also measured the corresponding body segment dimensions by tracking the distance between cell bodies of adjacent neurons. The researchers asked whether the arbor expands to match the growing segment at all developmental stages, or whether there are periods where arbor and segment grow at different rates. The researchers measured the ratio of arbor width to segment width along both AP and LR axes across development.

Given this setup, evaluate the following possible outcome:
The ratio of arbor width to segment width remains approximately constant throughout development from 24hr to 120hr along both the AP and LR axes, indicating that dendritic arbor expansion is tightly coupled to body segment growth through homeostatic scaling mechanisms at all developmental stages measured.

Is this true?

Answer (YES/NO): NO